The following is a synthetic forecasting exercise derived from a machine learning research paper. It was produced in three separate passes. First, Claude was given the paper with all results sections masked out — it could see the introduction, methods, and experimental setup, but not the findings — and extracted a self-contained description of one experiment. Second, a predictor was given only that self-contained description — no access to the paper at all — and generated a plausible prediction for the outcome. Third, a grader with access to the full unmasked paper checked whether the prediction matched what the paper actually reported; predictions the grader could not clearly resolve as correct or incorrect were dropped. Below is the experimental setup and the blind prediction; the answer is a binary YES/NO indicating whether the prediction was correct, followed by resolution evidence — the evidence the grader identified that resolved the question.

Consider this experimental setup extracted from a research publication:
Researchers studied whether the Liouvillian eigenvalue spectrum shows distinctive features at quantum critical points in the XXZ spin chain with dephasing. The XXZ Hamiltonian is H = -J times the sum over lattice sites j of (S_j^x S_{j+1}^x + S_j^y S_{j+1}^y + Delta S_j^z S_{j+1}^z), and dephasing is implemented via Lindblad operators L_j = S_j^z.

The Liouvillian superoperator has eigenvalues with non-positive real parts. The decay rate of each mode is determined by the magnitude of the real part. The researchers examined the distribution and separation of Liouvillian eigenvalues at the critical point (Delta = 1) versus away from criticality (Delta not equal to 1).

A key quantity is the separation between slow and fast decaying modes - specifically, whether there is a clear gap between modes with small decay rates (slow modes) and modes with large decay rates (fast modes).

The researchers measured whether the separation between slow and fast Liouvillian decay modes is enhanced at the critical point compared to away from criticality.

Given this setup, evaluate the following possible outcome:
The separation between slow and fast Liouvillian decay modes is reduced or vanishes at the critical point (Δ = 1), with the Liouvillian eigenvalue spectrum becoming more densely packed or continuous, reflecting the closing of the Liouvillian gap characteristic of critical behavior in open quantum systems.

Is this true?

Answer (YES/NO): NO